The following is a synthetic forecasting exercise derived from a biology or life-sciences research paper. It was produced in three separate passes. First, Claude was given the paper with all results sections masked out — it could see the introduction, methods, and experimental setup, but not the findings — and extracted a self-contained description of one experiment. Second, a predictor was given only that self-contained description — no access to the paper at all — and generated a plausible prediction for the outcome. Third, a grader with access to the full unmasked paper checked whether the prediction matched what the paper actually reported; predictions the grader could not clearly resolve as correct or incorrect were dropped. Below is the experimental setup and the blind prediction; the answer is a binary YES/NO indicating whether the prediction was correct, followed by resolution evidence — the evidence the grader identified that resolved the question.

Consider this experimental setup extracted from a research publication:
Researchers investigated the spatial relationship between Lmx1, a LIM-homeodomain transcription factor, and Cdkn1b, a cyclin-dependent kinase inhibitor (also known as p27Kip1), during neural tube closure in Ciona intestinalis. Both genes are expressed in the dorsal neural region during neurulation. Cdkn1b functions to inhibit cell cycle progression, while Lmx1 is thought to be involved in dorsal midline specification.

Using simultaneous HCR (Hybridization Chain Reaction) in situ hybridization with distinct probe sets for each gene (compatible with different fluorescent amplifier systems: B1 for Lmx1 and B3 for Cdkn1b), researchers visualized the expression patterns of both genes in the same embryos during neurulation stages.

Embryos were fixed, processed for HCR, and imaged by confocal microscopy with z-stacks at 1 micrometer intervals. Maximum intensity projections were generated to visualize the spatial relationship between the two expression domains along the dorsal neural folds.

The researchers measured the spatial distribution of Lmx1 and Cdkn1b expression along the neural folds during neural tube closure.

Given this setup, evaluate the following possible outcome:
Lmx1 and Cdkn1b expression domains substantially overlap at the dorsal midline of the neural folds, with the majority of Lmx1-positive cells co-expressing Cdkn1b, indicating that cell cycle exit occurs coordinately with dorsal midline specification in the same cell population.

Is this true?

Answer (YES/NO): NO